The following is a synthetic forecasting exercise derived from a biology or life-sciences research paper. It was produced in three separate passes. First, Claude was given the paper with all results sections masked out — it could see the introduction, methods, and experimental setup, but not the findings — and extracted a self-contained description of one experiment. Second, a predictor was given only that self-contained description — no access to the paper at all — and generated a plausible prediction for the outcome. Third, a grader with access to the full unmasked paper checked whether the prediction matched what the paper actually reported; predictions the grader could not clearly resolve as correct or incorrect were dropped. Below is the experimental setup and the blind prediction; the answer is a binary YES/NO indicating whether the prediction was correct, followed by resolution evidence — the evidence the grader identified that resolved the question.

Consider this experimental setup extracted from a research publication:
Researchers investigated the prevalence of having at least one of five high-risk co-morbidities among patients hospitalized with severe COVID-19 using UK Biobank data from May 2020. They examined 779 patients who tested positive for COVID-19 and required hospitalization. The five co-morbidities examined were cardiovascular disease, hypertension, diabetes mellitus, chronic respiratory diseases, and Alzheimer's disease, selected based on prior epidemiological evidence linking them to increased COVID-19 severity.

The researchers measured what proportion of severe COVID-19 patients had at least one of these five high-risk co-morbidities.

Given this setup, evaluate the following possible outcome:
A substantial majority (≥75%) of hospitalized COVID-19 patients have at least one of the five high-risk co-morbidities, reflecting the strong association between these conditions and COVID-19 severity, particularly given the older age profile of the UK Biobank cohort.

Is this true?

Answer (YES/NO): NO